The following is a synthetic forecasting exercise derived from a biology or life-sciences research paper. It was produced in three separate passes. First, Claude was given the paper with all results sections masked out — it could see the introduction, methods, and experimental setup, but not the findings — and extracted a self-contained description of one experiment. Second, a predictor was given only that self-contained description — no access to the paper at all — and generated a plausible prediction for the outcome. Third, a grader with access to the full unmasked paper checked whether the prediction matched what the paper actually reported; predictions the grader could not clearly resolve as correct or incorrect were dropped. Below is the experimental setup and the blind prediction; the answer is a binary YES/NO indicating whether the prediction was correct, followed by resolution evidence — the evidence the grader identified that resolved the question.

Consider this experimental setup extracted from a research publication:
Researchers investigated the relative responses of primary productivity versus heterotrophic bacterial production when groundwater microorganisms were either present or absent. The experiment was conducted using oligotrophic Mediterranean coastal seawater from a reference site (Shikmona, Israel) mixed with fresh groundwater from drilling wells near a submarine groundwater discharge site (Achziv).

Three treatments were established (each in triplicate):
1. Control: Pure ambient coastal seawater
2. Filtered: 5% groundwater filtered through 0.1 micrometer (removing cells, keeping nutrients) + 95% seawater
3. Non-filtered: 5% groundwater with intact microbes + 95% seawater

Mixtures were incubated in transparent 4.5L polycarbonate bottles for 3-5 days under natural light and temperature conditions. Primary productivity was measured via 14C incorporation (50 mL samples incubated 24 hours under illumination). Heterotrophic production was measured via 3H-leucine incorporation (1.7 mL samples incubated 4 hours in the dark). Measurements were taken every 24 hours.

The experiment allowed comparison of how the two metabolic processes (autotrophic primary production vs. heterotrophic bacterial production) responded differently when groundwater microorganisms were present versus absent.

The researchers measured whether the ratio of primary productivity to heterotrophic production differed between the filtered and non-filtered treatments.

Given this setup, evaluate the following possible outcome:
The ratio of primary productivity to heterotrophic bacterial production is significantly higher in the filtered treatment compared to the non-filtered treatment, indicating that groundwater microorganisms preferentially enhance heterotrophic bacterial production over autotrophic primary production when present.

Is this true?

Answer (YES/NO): NO